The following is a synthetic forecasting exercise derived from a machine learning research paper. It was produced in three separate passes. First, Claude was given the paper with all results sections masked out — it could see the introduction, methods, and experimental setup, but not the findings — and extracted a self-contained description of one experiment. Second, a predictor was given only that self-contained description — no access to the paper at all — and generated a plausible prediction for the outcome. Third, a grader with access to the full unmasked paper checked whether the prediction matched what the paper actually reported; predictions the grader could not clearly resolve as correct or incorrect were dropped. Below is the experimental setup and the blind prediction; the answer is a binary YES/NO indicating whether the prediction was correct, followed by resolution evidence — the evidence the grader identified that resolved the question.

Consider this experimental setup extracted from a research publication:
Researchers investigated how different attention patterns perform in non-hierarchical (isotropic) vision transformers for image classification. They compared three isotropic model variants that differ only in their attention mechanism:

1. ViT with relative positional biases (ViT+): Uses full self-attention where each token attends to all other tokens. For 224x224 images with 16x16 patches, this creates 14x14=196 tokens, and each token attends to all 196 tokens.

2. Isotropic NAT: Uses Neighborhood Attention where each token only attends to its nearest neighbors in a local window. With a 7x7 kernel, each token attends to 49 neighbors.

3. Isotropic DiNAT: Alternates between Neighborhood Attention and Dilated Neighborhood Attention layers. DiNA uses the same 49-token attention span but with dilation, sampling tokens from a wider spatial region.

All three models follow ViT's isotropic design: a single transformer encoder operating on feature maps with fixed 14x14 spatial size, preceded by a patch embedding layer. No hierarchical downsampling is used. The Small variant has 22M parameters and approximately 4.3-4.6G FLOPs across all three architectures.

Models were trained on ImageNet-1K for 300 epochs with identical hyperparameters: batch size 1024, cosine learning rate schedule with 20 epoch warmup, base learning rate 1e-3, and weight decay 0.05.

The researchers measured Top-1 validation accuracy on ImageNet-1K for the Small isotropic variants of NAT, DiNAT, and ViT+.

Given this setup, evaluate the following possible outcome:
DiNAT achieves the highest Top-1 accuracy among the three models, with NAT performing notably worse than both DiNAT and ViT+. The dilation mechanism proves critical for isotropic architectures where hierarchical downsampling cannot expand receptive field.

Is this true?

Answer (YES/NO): NO